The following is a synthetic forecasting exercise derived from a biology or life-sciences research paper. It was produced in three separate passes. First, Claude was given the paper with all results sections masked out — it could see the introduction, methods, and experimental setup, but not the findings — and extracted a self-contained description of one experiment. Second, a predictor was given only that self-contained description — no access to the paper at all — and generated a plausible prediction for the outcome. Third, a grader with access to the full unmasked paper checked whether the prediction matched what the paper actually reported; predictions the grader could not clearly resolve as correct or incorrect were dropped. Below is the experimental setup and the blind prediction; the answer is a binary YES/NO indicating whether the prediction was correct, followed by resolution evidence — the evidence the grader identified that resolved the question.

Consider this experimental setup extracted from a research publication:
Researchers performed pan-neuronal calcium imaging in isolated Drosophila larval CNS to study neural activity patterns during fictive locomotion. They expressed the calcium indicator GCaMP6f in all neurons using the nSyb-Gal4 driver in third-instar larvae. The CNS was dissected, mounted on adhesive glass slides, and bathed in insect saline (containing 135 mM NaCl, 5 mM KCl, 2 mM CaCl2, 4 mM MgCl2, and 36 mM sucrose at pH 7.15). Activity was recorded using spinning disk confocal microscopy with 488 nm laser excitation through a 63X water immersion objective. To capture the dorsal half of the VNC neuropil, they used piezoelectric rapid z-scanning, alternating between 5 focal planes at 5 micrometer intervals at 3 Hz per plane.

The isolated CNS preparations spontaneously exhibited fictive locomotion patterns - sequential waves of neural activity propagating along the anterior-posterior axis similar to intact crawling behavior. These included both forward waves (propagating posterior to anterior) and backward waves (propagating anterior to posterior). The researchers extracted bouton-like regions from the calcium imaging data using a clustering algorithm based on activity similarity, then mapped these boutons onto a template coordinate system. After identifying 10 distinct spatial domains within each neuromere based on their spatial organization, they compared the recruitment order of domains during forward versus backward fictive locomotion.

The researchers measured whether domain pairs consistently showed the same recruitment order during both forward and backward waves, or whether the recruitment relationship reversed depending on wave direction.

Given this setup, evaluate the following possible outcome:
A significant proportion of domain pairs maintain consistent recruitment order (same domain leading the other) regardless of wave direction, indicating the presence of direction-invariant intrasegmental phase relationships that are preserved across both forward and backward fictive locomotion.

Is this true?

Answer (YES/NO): NO